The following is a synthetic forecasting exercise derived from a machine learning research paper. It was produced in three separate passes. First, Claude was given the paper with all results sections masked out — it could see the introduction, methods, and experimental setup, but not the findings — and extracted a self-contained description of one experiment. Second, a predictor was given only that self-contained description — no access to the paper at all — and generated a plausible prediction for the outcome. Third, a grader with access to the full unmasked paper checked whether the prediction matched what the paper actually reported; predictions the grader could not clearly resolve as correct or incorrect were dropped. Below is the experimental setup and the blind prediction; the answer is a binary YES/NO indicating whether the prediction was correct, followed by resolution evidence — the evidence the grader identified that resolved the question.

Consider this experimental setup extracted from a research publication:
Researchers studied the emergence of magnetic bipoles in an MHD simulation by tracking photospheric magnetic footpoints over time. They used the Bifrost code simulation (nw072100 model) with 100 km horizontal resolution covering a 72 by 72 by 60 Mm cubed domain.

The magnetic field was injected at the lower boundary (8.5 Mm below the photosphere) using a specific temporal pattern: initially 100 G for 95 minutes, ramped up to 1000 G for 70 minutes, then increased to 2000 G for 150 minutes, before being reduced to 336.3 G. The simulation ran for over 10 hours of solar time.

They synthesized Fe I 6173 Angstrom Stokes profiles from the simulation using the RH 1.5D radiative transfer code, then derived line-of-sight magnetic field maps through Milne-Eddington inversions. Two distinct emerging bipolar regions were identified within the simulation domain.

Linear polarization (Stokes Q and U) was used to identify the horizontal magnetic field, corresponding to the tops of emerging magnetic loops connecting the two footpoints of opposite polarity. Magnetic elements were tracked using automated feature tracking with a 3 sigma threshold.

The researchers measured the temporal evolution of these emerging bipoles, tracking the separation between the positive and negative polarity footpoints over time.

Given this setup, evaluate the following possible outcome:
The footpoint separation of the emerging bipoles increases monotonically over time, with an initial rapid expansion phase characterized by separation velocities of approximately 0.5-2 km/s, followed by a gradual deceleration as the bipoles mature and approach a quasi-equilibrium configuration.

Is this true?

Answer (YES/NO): NO